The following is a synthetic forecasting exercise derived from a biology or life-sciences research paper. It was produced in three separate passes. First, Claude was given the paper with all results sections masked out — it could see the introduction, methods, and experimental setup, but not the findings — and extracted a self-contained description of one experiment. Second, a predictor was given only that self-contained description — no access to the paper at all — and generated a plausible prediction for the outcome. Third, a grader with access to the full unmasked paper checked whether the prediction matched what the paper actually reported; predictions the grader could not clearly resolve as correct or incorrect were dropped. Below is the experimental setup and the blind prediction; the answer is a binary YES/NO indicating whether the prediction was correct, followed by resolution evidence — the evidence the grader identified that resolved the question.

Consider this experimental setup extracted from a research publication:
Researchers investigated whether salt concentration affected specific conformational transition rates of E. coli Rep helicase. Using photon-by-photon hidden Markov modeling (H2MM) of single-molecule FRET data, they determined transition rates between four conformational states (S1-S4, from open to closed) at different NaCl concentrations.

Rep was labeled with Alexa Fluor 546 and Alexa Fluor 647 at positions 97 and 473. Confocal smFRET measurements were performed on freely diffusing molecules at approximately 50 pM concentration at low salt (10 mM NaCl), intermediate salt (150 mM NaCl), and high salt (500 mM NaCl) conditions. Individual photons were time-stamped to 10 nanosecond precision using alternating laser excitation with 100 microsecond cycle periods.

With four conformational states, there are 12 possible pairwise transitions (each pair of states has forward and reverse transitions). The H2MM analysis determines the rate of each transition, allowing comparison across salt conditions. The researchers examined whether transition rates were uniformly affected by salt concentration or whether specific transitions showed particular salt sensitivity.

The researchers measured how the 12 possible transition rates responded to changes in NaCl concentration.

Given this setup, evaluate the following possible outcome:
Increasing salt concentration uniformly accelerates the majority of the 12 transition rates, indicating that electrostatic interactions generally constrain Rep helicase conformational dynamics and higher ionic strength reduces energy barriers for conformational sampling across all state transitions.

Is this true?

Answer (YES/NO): NO